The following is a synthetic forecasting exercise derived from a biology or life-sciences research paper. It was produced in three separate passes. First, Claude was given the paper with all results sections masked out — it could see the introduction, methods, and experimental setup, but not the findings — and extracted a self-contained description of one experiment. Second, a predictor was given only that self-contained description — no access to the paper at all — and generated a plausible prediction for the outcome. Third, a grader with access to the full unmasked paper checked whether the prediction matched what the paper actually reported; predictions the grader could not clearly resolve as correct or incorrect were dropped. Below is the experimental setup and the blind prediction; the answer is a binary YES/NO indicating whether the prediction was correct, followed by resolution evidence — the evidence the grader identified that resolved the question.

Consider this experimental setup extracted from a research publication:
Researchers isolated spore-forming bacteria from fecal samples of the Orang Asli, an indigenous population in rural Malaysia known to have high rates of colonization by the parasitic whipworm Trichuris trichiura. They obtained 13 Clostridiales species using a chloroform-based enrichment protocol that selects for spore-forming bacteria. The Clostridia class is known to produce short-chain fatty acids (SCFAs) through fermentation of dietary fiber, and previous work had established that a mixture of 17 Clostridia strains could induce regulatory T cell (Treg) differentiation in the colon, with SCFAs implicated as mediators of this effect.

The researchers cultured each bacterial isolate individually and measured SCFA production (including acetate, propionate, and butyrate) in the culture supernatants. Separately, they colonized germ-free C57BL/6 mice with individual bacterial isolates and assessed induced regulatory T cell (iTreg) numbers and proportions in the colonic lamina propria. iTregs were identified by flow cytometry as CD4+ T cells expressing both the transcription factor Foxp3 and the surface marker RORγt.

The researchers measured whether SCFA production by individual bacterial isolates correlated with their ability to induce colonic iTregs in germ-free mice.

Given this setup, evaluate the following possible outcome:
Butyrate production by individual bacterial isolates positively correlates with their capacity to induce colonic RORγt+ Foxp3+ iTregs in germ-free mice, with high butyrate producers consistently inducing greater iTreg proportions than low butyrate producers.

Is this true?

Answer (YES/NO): NO